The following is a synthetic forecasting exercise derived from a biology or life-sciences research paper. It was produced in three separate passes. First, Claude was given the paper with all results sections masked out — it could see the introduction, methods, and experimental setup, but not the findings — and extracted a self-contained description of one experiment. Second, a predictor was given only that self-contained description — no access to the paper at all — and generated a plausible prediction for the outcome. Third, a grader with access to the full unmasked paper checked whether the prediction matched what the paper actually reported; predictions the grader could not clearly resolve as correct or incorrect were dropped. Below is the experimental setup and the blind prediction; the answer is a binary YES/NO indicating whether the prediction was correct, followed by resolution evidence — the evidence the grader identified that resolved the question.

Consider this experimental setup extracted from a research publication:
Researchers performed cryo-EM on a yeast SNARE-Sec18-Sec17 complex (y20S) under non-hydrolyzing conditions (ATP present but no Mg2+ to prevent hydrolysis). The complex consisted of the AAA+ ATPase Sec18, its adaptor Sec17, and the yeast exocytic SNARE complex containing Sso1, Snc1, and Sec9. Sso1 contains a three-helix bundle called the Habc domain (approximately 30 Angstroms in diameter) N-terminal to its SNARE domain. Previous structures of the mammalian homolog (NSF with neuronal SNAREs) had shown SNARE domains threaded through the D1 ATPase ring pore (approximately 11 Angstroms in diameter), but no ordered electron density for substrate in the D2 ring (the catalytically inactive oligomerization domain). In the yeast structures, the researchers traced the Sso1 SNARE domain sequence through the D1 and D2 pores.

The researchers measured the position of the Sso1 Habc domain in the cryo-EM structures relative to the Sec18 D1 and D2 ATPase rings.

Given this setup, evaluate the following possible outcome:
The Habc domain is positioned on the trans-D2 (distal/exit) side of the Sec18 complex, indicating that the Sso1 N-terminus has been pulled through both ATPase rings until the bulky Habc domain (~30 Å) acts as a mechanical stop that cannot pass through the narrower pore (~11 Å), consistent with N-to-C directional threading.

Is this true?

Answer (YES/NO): NO